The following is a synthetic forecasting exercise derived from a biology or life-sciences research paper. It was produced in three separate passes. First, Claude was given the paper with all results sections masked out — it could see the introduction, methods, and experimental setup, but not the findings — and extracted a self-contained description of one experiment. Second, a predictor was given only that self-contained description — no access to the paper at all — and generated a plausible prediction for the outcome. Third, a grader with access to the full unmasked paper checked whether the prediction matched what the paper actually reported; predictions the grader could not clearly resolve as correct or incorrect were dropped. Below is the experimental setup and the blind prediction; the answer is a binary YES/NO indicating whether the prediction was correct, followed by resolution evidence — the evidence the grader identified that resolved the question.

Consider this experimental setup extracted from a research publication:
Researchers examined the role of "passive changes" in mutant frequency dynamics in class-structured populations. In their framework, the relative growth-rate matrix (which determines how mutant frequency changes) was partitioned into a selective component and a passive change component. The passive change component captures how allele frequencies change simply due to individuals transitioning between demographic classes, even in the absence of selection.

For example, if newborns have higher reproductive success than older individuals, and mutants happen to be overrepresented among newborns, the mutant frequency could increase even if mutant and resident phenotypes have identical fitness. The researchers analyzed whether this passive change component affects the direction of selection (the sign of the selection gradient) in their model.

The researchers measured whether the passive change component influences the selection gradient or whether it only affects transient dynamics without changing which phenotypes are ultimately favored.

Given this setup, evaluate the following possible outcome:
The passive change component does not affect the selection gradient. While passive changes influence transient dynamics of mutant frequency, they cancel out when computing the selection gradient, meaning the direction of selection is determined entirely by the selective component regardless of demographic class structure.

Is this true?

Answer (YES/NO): YES